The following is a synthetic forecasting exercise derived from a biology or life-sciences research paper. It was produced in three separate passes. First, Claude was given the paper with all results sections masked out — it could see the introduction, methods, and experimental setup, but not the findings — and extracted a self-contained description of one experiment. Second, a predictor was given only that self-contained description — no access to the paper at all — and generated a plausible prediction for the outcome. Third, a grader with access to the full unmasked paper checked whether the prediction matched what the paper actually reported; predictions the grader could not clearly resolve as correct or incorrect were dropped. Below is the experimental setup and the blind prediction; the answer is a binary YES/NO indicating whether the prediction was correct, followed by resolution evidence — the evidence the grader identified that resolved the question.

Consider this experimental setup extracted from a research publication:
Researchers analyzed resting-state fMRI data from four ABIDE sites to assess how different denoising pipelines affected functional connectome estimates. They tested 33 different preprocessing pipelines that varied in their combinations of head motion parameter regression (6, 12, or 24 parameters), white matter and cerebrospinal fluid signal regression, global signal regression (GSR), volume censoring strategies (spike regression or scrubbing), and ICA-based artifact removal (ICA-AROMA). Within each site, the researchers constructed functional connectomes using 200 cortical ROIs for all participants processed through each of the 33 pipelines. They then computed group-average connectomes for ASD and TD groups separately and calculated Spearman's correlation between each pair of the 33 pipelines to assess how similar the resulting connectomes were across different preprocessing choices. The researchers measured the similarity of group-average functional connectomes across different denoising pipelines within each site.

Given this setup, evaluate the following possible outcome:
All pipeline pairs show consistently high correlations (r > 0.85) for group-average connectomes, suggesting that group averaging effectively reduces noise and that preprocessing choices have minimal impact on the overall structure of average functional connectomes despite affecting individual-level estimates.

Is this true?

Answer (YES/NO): NO